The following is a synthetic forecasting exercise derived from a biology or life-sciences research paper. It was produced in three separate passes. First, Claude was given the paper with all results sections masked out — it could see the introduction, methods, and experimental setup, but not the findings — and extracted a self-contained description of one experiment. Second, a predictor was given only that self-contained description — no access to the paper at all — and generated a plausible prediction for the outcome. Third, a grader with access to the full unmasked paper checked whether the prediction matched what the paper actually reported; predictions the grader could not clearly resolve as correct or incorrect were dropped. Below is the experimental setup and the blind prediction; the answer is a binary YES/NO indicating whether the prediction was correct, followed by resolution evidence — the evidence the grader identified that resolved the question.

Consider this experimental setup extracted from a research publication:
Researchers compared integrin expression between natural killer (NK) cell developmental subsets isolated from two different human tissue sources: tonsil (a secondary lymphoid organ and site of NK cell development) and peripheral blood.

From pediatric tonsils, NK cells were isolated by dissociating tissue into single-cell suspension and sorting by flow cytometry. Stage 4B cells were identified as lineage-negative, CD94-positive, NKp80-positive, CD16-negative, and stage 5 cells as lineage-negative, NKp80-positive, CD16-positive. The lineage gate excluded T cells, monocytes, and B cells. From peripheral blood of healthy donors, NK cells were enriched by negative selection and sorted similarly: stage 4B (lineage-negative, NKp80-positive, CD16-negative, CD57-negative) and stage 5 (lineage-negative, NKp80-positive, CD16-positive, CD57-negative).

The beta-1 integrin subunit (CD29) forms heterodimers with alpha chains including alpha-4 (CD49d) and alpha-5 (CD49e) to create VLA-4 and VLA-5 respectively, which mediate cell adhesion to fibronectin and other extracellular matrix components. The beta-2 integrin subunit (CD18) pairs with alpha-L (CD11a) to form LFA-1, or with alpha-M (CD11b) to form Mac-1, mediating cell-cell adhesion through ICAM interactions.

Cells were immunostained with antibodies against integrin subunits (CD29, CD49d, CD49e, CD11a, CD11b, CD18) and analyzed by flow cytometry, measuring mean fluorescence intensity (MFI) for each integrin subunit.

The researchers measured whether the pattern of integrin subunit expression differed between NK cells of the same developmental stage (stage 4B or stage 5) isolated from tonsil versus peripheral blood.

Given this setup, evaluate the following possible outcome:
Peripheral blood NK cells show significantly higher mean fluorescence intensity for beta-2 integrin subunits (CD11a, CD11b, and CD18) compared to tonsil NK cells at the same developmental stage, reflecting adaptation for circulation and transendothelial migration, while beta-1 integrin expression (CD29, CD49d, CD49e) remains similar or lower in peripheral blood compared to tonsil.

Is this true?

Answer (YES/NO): NO